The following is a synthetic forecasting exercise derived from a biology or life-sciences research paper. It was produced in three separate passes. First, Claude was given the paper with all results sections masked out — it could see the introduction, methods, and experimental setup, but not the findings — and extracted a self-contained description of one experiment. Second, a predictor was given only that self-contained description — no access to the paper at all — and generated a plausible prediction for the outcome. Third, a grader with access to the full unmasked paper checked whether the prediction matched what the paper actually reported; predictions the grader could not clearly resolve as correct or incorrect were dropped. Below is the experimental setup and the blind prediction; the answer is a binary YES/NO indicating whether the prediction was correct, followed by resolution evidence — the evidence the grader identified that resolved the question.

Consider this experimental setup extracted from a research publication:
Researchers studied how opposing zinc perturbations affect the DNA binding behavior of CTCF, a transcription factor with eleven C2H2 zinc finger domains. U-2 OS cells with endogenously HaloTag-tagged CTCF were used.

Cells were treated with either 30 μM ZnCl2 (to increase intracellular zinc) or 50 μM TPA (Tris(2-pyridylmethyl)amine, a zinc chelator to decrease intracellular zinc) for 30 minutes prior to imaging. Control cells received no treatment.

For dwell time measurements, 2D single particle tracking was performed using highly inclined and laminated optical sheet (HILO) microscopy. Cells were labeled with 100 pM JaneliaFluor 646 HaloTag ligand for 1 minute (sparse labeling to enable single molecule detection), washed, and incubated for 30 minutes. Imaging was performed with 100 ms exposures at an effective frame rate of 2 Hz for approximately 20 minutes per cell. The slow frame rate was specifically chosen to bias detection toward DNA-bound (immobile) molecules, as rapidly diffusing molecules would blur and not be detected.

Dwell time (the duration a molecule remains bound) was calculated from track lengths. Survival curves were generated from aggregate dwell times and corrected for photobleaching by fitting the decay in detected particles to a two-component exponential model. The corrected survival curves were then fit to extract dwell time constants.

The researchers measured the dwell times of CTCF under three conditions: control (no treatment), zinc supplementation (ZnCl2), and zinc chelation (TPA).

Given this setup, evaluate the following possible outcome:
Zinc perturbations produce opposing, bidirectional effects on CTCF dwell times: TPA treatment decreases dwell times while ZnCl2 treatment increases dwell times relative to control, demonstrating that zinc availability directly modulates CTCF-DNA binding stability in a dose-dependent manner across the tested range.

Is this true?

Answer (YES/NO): NO